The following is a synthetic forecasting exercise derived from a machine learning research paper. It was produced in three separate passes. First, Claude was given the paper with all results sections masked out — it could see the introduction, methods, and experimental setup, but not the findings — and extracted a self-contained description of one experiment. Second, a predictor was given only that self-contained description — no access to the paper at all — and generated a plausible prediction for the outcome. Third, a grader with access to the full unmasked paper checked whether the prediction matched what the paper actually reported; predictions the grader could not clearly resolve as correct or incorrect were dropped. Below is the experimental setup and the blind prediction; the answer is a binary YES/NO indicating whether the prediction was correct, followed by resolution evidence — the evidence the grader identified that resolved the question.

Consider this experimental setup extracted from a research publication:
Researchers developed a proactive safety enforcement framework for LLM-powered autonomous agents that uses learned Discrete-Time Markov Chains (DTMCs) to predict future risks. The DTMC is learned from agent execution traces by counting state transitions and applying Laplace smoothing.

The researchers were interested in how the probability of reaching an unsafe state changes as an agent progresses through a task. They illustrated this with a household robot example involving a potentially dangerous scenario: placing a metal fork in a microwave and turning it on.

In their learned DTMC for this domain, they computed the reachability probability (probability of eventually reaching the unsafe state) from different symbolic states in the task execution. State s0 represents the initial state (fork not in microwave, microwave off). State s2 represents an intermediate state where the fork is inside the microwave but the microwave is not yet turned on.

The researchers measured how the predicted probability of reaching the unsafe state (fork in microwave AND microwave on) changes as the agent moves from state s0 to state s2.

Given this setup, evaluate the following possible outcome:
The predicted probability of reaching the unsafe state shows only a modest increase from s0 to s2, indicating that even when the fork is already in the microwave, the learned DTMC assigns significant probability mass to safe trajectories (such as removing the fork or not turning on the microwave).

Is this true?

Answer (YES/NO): NO